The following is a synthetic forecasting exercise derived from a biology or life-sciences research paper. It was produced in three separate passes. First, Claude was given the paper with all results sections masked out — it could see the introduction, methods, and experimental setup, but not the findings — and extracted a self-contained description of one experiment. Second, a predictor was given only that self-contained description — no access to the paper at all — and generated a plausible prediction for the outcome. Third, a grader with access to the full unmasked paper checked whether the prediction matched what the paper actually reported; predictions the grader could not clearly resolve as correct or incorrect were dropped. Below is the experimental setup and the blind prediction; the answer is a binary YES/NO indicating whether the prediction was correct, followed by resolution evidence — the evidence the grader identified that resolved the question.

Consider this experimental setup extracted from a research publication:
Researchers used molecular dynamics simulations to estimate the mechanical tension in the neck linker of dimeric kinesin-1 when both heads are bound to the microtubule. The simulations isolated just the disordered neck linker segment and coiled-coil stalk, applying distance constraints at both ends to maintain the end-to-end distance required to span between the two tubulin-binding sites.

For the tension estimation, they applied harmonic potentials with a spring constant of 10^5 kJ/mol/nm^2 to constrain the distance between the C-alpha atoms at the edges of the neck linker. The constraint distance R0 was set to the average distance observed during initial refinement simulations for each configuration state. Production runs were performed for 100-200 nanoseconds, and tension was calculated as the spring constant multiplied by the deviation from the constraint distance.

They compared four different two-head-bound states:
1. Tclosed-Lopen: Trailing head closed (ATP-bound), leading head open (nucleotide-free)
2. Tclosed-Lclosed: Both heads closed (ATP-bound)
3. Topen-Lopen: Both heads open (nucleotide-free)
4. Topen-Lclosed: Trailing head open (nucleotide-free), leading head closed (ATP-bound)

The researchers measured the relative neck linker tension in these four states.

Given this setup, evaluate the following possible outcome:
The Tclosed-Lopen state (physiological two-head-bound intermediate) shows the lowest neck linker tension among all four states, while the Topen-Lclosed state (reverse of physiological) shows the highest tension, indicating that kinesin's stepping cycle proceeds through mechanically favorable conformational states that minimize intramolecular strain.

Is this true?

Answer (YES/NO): NO